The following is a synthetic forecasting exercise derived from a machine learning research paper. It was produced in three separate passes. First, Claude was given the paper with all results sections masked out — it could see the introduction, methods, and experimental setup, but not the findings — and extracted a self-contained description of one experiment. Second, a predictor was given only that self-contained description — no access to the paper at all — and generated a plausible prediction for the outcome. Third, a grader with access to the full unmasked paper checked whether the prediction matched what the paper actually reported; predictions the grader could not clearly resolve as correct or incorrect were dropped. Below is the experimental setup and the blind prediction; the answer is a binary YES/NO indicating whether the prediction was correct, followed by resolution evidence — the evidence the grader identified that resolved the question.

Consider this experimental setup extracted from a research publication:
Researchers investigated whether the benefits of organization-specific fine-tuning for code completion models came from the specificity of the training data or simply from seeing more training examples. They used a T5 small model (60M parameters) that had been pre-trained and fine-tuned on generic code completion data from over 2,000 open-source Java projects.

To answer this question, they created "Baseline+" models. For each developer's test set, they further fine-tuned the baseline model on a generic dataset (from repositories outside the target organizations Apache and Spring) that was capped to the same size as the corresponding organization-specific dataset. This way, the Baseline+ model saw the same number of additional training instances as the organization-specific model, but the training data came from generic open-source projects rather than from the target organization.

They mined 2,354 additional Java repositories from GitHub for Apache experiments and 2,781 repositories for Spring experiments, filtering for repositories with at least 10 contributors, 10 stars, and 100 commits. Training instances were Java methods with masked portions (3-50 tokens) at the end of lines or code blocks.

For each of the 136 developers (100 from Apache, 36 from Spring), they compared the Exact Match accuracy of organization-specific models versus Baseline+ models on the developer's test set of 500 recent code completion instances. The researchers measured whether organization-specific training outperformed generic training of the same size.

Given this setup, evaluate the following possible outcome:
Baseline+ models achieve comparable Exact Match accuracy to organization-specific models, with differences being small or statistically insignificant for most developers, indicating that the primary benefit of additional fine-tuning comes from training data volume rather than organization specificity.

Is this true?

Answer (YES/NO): NO